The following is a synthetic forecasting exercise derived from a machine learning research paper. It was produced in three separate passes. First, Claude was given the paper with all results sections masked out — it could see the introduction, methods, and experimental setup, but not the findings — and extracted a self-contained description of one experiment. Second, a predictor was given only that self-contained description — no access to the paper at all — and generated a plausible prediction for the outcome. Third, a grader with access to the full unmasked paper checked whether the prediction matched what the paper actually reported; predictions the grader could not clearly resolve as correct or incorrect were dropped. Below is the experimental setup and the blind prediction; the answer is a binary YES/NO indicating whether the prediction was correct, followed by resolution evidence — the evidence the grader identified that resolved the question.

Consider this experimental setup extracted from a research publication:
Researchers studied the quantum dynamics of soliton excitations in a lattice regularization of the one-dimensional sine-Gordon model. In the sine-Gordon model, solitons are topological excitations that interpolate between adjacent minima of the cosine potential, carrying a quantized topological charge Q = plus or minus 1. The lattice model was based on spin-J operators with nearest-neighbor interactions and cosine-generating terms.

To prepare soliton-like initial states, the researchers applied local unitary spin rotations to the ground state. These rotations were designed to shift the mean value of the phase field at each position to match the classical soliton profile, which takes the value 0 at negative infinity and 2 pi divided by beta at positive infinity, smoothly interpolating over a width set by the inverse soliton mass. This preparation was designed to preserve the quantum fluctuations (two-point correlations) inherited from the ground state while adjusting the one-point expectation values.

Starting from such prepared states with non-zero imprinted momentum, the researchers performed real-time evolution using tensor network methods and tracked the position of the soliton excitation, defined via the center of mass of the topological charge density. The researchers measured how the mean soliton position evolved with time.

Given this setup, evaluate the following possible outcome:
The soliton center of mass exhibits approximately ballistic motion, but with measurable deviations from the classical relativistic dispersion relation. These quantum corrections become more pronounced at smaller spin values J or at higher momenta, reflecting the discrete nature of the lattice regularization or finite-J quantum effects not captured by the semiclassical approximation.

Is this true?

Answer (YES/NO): NO